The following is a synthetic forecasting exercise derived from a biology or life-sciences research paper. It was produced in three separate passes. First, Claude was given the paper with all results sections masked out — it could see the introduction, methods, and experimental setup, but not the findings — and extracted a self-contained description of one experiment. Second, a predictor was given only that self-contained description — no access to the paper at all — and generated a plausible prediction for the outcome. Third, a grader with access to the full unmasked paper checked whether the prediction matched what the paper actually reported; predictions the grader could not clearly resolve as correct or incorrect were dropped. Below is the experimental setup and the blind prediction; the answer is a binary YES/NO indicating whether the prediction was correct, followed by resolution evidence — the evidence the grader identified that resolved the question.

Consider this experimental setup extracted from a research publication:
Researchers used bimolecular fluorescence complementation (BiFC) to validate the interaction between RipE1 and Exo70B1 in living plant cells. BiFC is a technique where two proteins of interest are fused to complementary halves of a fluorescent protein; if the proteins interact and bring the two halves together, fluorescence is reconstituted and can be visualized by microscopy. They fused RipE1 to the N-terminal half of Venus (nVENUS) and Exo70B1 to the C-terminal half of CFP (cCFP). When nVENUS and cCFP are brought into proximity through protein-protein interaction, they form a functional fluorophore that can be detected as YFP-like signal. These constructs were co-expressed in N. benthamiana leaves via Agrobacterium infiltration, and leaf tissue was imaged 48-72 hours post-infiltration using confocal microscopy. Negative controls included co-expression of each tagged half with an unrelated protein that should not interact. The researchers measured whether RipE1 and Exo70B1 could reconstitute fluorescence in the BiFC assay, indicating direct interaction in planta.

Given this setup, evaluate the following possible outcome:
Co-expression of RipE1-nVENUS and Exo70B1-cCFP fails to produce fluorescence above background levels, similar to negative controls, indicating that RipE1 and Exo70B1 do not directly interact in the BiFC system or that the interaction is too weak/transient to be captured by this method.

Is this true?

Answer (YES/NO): NO